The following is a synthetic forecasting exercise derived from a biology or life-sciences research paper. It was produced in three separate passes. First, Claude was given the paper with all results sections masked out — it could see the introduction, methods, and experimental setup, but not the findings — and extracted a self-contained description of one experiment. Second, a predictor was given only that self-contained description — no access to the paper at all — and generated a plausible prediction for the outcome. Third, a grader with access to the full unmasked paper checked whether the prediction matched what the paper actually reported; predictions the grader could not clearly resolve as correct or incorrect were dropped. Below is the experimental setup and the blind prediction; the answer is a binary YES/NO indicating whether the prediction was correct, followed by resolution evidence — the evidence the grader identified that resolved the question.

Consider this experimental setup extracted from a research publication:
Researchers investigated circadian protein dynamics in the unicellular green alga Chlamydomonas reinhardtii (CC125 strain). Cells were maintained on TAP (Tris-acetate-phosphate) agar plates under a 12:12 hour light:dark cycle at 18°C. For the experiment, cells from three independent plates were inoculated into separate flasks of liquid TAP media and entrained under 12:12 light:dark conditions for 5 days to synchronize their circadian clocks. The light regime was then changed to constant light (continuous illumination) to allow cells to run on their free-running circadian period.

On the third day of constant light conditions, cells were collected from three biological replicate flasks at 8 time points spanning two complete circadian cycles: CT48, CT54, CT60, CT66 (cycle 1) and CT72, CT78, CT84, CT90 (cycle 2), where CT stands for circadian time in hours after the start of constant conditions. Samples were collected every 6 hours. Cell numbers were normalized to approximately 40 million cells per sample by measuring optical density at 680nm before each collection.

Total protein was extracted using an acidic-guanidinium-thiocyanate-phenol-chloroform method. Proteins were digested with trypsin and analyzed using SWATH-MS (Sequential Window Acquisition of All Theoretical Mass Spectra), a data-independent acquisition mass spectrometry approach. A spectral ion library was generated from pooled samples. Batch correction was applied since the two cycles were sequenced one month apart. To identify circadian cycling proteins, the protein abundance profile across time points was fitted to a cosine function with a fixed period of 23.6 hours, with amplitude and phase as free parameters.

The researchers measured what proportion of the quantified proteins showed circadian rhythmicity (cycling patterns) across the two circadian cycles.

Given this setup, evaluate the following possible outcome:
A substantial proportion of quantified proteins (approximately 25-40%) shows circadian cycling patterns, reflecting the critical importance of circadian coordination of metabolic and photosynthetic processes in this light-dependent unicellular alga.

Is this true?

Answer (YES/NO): NO